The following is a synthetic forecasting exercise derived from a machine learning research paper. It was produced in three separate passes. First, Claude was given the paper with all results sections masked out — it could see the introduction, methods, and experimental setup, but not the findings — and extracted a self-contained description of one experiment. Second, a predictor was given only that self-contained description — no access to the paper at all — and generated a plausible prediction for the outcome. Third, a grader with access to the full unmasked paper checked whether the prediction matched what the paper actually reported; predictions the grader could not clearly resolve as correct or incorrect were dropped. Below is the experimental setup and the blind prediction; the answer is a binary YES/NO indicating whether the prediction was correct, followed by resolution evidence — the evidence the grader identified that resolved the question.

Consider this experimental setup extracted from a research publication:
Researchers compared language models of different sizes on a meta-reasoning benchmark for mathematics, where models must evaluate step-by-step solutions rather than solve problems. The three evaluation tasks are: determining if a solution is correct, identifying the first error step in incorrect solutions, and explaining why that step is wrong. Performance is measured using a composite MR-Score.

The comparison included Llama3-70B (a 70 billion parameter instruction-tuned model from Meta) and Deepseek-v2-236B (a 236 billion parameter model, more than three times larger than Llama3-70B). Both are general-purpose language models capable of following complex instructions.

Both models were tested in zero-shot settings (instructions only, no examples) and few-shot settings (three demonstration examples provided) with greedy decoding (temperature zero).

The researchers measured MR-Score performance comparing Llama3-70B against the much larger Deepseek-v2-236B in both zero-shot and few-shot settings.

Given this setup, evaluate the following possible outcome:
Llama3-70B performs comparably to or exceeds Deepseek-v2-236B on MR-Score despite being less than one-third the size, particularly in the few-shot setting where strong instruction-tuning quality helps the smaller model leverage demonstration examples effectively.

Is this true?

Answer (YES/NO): NO